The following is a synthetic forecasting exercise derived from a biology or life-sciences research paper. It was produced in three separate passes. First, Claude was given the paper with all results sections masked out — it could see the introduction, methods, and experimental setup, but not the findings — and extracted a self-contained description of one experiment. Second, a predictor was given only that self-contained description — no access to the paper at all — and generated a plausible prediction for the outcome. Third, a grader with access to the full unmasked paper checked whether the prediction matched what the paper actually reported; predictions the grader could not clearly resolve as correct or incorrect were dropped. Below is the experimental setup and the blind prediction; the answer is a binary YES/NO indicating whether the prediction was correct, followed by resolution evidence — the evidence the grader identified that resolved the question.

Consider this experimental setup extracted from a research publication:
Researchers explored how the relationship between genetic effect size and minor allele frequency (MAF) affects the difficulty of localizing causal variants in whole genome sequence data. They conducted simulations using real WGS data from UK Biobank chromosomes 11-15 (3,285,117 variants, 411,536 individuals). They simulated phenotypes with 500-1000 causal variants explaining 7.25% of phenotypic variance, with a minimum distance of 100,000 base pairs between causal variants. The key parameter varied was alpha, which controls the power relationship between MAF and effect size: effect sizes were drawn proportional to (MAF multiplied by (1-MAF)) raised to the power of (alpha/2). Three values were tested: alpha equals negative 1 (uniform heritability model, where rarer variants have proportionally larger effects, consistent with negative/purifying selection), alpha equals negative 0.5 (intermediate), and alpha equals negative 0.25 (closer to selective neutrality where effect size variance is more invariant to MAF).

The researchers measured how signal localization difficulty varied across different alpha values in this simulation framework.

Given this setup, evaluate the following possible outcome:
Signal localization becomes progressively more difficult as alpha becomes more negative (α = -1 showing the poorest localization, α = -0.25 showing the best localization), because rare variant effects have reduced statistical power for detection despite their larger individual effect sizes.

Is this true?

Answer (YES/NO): NO